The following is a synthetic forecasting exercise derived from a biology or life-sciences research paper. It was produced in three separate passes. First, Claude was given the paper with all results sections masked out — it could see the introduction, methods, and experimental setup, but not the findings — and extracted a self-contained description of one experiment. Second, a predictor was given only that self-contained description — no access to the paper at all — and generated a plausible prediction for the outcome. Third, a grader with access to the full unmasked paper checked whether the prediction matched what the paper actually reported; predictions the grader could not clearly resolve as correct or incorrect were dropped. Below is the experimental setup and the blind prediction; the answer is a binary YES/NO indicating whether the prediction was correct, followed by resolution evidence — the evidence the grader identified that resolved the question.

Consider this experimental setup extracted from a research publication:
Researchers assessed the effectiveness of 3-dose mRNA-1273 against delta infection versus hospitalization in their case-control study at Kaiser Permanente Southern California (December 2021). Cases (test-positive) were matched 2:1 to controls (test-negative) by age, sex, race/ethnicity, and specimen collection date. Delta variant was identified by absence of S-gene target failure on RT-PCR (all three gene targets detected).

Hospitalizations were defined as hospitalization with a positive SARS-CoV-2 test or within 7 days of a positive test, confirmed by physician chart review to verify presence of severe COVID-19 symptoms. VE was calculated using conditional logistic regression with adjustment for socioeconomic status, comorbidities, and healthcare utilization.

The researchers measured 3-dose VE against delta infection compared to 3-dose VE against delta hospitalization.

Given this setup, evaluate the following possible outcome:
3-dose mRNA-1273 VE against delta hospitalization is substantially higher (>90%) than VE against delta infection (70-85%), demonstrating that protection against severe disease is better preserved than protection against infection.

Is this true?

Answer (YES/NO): NO